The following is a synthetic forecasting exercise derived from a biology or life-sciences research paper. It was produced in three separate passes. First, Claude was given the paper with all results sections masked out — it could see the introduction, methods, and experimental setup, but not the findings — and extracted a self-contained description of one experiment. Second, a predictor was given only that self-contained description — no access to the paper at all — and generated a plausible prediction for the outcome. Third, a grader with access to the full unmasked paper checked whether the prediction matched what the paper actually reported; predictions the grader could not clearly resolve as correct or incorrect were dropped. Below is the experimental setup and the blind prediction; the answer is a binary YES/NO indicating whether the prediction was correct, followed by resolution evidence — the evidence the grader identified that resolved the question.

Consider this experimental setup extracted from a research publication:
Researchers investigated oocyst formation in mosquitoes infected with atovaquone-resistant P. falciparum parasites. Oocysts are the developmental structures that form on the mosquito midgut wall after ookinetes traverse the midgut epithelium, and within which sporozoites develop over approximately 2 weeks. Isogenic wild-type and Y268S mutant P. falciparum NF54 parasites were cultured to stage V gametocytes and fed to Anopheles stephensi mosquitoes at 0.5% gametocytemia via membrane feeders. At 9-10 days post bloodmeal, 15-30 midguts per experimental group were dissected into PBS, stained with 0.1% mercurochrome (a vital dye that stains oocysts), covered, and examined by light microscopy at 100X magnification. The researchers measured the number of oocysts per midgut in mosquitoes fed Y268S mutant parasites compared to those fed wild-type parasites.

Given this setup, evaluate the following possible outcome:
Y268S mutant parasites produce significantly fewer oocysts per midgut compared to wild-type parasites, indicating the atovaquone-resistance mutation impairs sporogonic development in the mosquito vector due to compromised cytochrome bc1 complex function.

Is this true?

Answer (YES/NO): YES